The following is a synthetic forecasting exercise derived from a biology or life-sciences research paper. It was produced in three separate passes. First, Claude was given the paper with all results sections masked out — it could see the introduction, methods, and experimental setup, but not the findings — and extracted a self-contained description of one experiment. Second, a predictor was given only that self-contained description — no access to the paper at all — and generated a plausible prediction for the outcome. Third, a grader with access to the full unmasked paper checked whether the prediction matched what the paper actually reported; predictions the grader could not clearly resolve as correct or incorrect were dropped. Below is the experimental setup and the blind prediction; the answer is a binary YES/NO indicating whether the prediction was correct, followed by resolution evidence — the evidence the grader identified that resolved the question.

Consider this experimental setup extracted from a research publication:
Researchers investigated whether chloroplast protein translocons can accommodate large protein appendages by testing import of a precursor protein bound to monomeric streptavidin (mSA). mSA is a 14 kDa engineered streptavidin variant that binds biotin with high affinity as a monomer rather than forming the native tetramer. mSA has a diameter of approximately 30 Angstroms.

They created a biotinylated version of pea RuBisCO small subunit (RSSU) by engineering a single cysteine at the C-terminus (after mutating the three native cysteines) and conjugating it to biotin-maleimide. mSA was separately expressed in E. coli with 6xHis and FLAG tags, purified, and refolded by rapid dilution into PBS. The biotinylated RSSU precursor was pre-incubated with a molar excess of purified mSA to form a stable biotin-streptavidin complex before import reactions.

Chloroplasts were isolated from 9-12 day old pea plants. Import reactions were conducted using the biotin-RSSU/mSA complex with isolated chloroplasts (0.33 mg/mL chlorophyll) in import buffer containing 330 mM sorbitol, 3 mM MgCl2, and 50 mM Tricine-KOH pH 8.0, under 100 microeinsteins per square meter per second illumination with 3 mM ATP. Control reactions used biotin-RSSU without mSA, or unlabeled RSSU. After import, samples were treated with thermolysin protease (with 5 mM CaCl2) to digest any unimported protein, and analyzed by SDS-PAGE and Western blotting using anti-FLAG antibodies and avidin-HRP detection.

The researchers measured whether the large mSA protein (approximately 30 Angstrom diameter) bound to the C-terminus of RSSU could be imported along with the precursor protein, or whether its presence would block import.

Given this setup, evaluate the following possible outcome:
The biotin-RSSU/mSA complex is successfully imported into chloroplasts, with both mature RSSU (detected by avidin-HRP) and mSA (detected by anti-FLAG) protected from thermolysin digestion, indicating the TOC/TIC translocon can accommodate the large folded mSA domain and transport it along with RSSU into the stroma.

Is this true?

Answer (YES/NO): YES